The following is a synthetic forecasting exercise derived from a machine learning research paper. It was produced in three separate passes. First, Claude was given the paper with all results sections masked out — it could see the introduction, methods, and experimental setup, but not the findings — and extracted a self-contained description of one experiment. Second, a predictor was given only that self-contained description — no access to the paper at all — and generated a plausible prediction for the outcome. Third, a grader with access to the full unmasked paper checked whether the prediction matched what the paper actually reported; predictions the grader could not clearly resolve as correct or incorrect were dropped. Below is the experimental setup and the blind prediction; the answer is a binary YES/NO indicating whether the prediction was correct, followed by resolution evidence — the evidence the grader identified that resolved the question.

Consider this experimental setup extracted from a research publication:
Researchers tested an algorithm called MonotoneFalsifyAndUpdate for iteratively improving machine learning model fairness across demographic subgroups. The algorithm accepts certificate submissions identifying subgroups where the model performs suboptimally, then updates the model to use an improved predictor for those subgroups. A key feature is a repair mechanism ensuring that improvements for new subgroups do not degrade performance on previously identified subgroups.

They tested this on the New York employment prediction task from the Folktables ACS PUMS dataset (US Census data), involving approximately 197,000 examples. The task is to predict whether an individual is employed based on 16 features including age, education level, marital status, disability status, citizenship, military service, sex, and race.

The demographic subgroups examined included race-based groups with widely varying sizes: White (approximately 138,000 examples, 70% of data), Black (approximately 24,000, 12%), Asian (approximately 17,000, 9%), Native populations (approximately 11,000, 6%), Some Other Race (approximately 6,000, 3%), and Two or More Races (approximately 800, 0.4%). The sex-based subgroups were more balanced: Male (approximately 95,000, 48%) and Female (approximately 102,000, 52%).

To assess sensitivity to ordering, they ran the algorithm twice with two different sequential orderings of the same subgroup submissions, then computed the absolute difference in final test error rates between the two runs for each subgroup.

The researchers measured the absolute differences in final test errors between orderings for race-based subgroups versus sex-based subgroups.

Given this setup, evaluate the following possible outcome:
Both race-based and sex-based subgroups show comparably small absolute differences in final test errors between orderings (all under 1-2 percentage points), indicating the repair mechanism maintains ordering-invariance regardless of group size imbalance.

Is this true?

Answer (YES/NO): NO